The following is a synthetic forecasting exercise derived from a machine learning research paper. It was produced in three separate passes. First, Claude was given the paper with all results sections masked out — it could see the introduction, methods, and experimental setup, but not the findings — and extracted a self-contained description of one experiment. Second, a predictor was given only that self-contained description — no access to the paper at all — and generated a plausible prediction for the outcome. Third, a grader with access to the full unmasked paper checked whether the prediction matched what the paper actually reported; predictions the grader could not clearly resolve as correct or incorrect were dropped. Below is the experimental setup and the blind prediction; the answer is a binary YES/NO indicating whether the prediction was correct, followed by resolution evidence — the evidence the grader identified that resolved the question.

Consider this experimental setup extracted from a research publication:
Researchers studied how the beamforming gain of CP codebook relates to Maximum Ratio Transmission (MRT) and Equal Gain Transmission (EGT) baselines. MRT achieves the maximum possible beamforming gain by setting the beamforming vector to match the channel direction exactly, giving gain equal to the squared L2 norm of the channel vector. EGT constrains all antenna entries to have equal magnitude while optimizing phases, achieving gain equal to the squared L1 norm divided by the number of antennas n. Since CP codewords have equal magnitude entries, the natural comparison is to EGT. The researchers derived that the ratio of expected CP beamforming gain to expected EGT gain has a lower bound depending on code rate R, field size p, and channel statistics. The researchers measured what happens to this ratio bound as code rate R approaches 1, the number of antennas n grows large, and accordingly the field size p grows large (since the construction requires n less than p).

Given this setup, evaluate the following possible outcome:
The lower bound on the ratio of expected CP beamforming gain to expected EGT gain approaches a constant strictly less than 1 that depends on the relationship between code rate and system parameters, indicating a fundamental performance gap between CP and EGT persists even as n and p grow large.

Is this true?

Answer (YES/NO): NO